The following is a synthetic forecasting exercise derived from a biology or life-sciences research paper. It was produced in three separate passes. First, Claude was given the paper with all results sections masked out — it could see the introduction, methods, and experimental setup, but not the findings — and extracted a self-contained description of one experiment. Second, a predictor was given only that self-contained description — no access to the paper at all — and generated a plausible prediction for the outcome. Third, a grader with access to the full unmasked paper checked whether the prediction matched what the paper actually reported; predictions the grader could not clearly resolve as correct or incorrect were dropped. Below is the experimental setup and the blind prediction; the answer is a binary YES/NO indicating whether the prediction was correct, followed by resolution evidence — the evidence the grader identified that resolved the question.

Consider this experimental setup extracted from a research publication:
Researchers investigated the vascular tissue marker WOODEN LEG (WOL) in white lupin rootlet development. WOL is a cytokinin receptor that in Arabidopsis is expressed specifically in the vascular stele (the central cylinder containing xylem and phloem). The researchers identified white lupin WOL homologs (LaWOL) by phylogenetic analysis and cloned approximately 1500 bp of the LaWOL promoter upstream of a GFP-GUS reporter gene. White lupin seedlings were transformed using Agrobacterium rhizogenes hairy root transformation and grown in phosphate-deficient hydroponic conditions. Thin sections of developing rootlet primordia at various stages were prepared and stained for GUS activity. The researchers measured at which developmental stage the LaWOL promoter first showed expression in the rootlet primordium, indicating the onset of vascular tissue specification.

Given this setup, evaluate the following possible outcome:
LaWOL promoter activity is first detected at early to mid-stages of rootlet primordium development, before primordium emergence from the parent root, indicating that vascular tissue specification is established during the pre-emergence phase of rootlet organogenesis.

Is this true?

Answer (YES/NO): YES